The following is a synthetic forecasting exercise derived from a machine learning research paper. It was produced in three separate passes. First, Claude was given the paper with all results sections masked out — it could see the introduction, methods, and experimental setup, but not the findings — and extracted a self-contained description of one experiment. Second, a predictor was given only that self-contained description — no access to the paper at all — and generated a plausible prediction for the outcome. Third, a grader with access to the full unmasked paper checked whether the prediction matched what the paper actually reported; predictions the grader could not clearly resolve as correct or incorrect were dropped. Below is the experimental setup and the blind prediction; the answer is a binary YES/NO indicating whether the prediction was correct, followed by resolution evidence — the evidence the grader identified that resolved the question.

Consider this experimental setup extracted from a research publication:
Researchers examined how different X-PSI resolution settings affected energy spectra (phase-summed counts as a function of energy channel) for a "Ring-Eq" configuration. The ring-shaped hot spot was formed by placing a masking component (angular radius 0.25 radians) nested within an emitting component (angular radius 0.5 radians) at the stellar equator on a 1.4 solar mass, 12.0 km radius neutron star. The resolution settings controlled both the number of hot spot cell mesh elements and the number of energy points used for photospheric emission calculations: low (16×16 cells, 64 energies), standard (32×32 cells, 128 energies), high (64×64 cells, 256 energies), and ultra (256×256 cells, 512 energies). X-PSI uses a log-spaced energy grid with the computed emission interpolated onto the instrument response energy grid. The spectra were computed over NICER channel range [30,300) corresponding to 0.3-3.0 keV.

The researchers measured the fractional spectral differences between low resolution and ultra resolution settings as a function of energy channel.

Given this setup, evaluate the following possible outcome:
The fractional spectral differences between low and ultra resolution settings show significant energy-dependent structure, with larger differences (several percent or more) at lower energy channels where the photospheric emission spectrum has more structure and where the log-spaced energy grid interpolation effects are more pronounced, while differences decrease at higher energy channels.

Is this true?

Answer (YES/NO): NO